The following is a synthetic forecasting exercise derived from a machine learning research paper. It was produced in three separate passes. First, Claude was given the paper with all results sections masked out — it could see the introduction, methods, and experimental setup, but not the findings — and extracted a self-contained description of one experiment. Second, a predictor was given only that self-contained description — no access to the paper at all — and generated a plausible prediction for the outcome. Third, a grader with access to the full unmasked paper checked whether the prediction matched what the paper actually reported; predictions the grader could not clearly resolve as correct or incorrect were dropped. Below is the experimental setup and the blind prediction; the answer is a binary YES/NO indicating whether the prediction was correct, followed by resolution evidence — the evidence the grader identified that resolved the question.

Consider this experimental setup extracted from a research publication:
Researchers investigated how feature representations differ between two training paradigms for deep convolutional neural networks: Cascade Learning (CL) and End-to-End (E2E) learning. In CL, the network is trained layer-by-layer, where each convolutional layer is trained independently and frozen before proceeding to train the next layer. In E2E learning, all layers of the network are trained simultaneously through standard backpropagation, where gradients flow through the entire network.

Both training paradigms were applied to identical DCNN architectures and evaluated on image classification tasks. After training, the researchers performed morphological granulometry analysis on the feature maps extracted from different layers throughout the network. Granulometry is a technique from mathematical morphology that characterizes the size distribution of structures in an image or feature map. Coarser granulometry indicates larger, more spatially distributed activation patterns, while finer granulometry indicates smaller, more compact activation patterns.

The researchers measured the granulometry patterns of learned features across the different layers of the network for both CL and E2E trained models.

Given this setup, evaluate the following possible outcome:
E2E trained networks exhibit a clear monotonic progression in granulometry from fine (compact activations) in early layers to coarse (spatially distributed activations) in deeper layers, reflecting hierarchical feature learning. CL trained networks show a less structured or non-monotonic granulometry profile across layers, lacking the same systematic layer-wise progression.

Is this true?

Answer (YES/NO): NO